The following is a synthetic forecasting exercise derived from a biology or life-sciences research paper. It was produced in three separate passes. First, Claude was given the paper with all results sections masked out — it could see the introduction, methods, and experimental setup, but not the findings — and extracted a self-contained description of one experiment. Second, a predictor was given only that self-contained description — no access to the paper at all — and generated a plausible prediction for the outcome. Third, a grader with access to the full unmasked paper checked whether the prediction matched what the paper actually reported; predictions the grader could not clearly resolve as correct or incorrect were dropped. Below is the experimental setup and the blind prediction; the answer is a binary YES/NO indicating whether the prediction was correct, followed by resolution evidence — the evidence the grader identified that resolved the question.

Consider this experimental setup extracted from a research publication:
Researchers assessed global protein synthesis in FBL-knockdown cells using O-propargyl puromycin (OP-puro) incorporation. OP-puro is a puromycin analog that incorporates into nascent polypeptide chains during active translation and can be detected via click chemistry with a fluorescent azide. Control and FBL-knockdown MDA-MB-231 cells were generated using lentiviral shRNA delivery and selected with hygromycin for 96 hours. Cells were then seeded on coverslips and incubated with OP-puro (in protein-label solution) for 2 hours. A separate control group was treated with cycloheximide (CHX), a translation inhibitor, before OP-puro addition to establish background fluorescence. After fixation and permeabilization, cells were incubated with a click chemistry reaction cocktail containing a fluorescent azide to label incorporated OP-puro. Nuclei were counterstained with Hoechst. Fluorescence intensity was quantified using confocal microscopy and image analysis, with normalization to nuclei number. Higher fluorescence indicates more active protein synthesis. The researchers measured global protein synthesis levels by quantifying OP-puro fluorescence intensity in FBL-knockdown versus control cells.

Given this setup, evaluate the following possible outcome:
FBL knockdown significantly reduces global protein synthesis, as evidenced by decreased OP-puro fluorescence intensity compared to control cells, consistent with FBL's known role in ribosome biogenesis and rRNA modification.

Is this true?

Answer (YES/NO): YES